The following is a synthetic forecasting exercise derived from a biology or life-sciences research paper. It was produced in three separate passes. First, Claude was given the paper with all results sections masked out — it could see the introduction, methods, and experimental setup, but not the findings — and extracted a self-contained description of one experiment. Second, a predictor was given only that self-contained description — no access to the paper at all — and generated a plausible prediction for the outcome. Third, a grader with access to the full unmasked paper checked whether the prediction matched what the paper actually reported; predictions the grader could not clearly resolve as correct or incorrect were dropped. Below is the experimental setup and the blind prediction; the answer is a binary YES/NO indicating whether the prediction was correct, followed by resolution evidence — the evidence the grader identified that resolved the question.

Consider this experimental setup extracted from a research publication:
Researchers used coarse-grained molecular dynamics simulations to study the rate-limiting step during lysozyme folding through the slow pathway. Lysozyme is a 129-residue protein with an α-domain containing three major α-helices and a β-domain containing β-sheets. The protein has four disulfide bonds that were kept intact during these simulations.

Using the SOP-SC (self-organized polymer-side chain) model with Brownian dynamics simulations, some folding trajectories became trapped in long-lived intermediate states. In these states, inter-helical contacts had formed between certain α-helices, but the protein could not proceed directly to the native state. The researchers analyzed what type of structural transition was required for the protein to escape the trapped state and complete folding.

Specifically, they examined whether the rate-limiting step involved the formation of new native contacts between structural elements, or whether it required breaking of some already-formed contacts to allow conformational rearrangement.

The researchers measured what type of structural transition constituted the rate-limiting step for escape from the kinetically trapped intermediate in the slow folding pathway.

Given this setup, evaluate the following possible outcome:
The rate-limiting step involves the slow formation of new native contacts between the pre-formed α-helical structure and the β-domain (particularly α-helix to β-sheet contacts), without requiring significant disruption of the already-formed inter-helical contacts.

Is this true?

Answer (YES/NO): NO